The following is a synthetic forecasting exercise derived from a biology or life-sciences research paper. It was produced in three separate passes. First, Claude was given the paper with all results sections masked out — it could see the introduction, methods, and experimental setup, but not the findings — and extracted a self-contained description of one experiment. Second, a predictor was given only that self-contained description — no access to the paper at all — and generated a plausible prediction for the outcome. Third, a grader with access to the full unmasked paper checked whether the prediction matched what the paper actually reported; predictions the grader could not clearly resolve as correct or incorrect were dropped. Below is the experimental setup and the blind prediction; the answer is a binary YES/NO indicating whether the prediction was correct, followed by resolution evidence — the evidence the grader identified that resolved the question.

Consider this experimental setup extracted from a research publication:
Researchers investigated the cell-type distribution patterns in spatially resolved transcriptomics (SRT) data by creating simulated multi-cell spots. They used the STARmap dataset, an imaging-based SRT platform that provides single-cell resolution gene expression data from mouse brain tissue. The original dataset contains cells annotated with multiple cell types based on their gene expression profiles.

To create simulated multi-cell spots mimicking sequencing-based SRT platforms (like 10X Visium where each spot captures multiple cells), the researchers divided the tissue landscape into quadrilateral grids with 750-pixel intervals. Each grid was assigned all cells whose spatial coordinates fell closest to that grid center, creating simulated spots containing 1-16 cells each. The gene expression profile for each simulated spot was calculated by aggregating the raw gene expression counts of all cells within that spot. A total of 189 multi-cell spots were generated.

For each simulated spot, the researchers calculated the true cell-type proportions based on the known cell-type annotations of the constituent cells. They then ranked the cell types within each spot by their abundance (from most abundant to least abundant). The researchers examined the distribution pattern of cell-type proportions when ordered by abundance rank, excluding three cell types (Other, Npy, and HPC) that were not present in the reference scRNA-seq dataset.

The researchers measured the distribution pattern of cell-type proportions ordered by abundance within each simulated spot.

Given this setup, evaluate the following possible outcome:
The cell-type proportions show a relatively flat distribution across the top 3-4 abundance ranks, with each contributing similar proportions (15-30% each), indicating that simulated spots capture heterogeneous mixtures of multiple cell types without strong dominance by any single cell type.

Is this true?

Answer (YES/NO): NO